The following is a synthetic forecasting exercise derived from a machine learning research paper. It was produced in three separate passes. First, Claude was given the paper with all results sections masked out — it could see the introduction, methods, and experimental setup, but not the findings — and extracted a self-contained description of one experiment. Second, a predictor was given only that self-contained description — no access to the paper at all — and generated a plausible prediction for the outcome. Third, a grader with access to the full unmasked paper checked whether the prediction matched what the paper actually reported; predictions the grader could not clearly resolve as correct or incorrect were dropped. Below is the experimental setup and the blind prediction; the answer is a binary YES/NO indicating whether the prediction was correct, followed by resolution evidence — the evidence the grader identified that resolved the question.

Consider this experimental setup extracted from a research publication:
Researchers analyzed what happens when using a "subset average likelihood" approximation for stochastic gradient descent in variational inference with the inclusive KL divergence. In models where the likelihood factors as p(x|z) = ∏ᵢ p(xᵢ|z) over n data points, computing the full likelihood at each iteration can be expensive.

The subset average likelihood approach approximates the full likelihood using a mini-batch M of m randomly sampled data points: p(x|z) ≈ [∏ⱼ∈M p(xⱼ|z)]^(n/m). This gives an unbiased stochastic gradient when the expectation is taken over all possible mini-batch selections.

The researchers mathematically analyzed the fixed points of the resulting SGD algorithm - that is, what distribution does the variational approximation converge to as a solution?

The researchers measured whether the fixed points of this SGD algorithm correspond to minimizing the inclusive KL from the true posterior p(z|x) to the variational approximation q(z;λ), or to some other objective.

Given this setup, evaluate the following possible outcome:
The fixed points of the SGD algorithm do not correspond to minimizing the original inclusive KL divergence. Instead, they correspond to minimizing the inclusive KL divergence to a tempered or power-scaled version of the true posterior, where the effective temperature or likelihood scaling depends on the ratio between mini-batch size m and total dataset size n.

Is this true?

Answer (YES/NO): NO